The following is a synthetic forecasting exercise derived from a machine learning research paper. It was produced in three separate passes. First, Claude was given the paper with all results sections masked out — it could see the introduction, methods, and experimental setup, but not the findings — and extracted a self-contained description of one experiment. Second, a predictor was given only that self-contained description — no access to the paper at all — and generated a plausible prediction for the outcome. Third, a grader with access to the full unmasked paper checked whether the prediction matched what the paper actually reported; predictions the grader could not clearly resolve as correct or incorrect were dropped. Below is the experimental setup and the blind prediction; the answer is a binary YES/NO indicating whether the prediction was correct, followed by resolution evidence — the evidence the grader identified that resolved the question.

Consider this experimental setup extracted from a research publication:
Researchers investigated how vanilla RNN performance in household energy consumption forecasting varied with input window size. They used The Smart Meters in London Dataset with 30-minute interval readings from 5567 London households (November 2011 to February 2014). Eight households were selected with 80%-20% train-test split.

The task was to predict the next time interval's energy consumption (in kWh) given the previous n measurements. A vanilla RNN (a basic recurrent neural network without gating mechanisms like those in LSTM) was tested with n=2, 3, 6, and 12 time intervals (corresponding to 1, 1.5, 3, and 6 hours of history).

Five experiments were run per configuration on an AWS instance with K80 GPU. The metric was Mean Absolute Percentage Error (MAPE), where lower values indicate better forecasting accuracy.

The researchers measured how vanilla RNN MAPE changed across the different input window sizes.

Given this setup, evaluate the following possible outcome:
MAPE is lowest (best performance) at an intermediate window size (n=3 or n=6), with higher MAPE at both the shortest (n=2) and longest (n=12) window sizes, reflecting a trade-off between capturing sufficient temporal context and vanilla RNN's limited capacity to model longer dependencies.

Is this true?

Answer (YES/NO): NO